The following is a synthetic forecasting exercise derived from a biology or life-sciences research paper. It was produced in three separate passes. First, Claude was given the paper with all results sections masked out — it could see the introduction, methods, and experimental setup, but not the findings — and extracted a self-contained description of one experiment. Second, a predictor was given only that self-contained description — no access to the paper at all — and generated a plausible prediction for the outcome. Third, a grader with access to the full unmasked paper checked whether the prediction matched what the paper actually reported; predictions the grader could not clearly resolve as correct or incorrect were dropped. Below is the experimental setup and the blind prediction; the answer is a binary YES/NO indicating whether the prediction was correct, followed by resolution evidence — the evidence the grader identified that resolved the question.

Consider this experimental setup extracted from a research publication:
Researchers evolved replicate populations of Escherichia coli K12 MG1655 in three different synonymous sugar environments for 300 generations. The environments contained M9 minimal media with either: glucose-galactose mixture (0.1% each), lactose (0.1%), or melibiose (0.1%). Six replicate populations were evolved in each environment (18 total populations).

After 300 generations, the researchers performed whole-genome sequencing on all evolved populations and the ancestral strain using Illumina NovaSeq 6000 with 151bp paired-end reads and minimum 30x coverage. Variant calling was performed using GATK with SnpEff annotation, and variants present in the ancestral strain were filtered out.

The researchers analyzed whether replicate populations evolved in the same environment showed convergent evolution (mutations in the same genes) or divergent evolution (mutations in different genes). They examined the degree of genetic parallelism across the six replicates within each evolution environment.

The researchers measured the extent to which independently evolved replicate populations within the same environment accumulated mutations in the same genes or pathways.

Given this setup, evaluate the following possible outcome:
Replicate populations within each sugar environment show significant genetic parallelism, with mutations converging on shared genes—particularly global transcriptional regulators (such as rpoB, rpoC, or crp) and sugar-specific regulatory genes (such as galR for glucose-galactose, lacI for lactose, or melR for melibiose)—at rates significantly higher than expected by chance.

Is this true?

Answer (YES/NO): NO